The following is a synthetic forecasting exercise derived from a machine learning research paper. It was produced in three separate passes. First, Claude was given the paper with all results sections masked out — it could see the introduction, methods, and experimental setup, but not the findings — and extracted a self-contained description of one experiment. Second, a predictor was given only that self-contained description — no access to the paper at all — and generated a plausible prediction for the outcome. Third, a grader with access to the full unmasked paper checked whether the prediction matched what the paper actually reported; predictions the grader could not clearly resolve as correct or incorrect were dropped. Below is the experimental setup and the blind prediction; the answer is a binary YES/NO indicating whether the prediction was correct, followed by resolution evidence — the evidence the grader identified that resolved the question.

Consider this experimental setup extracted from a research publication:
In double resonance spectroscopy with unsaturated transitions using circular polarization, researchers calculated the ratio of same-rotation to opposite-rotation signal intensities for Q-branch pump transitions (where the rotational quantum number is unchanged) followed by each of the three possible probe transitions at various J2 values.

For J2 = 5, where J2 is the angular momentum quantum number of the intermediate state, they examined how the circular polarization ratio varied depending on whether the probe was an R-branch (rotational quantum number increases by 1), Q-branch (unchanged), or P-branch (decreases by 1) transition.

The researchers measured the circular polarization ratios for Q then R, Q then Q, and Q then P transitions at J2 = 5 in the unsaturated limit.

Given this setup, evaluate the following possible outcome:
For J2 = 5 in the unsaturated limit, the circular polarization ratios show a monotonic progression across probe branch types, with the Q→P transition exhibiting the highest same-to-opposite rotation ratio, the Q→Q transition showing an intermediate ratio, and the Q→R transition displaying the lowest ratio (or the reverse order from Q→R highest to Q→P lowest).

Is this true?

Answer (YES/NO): YES